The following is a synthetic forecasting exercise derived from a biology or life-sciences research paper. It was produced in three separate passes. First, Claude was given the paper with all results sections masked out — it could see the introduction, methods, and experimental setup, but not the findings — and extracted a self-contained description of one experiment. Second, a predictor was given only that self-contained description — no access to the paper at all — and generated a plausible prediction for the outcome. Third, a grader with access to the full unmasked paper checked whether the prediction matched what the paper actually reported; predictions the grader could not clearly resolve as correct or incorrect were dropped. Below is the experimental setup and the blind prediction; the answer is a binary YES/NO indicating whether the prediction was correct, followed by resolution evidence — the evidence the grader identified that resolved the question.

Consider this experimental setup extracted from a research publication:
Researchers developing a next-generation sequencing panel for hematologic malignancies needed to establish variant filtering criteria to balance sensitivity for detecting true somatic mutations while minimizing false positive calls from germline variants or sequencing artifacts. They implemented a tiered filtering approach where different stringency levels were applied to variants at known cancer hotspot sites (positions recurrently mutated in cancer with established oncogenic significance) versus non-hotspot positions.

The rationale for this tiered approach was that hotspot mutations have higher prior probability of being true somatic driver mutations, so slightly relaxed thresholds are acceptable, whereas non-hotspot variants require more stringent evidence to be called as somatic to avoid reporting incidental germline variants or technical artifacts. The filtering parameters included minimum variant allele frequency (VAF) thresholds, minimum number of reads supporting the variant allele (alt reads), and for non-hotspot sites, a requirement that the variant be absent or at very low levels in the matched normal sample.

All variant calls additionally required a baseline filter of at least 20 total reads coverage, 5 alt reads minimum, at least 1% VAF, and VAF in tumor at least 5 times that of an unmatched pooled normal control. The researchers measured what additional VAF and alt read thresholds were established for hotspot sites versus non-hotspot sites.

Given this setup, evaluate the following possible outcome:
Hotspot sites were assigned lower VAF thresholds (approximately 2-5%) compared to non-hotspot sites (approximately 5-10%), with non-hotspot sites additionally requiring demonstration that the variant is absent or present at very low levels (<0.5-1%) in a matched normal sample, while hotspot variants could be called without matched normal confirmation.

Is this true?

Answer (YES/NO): NO